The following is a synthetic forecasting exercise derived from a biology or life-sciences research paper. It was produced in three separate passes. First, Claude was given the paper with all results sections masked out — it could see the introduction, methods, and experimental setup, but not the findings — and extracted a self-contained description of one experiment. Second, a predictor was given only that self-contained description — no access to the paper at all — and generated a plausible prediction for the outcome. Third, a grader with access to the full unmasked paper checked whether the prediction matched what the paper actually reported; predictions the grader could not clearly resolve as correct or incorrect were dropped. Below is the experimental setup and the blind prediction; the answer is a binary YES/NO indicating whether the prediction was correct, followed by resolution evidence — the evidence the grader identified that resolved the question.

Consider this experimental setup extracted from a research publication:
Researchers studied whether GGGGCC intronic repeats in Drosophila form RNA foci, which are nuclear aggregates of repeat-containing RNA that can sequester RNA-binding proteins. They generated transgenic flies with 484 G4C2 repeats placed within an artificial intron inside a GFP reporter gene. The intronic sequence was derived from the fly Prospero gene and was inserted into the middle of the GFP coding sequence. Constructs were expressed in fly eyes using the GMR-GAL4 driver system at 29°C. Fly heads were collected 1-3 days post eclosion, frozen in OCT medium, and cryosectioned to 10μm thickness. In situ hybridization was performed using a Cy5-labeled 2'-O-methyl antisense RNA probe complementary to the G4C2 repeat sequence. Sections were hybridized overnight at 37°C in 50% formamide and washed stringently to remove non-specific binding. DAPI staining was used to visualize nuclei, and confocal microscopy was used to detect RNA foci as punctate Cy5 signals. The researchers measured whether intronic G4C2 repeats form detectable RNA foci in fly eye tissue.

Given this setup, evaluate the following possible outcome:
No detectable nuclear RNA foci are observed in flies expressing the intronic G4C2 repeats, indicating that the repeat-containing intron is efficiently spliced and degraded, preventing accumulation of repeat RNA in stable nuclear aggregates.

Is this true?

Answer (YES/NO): NO